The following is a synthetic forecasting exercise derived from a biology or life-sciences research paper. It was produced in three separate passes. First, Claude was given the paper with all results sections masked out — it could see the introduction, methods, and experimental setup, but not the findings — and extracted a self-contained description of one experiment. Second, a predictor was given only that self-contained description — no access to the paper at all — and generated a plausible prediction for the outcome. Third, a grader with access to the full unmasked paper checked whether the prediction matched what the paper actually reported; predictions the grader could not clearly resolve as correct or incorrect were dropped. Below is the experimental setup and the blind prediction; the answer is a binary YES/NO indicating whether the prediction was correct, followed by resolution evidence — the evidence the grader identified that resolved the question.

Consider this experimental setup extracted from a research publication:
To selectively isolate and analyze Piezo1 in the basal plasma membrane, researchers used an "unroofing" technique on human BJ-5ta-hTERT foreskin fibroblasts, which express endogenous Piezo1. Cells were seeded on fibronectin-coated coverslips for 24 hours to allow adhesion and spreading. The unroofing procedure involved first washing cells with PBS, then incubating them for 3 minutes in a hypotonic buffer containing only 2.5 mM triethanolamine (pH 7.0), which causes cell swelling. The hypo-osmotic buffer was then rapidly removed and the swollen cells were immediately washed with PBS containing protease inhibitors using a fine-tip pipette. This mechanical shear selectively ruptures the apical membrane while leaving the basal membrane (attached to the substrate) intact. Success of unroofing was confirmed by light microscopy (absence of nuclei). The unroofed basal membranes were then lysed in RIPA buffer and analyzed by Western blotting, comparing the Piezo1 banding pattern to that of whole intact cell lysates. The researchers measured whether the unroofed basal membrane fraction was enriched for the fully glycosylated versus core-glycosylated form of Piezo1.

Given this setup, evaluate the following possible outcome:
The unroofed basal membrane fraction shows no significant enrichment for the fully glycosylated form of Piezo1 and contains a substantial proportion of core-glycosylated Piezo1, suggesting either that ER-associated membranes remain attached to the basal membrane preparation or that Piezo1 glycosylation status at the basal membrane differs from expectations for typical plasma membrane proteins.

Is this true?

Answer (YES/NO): NO